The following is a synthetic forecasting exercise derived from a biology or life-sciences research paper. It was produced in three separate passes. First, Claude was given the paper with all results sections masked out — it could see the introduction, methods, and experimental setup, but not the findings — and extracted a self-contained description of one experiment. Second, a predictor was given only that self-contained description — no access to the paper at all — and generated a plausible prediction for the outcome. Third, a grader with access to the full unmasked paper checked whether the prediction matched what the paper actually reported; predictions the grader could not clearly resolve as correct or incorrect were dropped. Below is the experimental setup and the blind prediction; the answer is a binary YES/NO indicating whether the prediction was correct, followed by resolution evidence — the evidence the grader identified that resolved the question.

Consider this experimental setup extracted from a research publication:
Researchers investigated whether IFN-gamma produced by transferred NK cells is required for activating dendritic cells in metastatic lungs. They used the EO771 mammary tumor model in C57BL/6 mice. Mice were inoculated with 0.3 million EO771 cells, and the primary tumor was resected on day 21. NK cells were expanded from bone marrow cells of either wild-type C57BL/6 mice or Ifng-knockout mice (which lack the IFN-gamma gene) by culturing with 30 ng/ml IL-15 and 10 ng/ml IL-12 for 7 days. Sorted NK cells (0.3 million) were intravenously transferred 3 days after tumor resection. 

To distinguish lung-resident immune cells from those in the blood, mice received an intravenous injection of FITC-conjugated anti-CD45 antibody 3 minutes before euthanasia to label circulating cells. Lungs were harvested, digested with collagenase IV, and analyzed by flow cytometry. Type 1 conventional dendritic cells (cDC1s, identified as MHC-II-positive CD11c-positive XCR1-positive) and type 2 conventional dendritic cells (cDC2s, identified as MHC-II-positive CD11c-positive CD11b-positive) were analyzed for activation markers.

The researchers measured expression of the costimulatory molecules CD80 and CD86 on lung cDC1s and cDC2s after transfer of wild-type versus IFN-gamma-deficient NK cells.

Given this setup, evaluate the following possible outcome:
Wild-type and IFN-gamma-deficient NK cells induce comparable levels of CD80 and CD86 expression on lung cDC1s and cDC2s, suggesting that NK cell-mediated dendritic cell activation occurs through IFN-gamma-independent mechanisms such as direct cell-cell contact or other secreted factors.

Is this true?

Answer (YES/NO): NO